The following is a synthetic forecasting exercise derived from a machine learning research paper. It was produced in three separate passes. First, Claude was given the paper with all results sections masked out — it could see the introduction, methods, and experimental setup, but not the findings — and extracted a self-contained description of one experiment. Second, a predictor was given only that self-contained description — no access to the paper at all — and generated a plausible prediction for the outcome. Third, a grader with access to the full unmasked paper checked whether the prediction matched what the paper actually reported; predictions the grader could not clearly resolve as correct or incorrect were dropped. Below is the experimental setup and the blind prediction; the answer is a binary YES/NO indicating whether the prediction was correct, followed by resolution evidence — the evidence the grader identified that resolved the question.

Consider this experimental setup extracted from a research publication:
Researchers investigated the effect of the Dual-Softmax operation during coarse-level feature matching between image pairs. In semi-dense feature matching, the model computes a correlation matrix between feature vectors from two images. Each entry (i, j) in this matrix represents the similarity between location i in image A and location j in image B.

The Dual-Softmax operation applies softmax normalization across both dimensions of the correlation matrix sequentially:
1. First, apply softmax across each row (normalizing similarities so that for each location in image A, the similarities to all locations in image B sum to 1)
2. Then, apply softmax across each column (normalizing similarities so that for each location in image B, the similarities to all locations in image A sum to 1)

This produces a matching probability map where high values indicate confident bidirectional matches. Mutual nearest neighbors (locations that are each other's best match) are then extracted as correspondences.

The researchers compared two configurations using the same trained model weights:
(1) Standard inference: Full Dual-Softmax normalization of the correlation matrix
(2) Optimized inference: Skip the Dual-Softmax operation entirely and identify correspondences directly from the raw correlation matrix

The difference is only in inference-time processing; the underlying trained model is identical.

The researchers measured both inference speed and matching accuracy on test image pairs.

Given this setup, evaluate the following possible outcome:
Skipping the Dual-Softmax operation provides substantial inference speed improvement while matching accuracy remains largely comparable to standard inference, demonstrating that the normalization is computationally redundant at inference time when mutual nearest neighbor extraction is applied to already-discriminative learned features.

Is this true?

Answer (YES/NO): YES